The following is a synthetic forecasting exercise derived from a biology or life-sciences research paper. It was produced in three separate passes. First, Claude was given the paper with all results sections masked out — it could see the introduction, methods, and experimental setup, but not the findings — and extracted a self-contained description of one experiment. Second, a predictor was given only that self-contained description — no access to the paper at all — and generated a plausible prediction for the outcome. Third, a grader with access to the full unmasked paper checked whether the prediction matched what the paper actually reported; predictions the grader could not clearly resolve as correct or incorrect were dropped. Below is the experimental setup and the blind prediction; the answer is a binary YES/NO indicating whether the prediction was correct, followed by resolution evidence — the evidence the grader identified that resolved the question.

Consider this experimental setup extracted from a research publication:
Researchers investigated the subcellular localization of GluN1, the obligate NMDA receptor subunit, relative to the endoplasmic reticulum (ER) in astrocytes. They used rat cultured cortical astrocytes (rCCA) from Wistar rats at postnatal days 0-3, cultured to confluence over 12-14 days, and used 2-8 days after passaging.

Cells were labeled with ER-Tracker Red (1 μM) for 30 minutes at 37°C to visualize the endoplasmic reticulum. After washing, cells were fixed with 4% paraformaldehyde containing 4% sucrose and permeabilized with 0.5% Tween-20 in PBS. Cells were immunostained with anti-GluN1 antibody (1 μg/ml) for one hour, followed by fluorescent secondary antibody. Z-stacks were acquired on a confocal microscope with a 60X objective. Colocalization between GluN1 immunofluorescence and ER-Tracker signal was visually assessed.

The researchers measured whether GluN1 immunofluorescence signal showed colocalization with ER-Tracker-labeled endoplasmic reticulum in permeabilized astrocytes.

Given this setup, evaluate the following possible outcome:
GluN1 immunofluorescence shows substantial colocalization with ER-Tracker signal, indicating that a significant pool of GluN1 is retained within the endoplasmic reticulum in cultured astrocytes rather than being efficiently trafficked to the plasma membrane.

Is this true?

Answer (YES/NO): NO